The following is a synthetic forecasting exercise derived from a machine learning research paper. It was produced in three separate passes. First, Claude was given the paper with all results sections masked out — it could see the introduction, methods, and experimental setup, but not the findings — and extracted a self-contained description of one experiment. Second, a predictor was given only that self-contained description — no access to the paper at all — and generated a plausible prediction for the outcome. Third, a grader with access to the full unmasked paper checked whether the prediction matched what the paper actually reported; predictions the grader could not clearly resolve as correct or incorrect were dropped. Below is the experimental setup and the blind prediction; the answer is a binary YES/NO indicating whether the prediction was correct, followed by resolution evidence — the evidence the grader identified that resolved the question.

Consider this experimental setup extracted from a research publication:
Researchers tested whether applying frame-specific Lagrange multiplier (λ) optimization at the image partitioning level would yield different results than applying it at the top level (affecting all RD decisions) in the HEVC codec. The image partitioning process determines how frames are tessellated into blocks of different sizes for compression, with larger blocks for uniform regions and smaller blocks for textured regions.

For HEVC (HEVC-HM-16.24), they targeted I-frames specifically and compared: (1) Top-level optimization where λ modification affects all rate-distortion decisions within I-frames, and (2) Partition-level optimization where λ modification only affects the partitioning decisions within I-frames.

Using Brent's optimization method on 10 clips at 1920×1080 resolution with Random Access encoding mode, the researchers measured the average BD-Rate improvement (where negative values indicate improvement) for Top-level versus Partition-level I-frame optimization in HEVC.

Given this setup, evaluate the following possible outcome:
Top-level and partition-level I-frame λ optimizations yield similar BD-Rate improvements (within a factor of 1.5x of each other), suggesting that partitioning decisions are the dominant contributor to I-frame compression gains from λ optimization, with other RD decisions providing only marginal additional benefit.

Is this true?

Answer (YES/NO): NO